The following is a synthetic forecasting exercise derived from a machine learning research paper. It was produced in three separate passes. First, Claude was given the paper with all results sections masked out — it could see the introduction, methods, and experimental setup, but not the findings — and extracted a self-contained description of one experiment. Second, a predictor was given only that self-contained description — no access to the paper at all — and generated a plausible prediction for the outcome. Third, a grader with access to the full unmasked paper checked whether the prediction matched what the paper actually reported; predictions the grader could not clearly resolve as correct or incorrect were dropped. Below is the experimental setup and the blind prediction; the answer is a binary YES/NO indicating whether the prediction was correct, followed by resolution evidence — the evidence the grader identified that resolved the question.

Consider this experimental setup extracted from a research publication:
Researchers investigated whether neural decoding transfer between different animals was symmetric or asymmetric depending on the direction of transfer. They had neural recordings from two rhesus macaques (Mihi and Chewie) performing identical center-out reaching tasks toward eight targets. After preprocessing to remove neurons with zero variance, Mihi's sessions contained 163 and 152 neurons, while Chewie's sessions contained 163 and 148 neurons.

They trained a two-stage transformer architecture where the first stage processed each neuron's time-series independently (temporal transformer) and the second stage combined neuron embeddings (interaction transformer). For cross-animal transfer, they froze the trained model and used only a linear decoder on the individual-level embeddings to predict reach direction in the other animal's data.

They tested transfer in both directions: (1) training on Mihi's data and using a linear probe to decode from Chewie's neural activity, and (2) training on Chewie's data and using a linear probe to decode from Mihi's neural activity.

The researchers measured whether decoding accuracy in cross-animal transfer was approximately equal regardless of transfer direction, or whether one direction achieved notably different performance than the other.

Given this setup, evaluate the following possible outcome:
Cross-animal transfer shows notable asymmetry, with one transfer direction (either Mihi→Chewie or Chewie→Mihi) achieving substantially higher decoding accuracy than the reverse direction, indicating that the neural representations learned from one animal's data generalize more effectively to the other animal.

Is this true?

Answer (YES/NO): NO